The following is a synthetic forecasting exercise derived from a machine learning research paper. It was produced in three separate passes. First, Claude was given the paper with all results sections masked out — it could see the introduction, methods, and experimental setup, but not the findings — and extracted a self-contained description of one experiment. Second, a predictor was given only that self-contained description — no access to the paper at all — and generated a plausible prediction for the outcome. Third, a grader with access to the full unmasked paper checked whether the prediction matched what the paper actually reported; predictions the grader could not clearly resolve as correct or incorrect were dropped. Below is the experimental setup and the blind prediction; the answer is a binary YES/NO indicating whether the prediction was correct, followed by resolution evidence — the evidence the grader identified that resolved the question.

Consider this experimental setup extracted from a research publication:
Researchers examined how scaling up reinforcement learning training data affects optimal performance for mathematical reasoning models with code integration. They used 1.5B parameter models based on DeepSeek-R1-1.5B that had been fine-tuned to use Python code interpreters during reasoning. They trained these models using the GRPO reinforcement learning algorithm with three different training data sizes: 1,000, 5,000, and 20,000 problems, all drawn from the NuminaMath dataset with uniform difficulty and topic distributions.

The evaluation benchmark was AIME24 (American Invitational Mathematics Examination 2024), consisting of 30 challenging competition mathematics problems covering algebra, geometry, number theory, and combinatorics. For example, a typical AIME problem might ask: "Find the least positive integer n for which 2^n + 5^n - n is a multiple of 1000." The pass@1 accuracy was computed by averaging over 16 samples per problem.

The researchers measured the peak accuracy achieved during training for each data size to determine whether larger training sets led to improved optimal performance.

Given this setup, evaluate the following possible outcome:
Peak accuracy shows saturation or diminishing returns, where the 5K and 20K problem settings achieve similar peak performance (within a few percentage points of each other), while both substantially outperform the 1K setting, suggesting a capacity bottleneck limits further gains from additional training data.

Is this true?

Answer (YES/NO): NO